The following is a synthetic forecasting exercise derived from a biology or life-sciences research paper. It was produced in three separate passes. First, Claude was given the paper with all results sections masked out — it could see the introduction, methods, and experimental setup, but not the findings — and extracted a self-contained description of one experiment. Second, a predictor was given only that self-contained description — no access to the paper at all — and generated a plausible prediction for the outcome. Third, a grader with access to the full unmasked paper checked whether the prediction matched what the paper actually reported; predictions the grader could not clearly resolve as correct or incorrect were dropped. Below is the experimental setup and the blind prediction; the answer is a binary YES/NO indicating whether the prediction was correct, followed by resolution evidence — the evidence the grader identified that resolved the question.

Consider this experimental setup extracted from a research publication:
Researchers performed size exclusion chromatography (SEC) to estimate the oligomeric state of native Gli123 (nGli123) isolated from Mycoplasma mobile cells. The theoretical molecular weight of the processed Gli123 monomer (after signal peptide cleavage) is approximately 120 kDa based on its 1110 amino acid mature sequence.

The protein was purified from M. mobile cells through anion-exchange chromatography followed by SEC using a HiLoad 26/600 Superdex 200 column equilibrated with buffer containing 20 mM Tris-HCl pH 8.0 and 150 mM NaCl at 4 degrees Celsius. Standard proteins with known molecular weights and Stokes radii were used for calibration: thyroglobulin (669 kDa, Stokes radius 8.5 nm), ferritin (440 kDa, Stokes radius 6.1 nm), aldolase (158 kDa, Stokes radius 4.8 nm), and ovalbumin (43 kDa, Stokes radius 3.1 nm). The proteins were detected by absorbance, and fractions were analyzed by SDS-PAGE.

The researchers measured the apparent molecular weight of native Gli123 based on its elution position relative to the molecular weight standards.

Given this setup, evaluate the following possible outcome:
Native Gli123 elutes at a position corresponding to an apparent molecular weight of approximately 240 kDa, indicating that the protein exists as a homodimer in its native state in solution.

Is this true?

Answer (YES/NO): YES